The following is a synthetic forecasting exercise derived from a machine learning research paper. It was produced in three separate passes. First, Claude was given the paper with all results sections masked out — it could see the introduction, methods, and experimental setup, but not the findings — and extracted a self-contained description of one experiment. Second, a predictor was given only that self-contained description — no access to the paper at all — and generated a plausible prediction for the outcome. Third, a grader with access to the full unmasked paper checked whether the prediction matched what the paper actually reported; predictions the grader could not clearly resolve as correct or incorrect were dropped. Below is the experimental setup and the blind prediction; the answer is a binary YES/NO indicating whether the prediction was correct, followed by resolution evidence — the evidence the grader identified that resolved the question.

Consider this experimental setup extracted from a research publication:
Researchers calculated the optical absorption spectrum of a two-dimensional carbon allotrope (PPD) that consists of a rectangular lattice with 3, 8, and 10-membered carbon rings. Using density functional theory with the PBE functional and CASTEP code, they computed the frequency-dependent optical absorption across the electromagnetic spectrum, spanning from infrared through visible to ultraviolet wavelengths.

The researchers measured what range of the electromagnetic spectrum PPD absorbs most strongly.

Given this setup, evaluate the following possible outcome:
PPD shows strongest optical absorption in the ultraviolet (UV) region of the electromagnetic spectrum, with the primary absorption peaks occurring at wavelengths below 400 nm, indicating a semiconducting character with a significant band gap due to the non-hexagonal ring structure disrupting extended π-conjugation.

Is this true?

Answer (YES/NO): NO